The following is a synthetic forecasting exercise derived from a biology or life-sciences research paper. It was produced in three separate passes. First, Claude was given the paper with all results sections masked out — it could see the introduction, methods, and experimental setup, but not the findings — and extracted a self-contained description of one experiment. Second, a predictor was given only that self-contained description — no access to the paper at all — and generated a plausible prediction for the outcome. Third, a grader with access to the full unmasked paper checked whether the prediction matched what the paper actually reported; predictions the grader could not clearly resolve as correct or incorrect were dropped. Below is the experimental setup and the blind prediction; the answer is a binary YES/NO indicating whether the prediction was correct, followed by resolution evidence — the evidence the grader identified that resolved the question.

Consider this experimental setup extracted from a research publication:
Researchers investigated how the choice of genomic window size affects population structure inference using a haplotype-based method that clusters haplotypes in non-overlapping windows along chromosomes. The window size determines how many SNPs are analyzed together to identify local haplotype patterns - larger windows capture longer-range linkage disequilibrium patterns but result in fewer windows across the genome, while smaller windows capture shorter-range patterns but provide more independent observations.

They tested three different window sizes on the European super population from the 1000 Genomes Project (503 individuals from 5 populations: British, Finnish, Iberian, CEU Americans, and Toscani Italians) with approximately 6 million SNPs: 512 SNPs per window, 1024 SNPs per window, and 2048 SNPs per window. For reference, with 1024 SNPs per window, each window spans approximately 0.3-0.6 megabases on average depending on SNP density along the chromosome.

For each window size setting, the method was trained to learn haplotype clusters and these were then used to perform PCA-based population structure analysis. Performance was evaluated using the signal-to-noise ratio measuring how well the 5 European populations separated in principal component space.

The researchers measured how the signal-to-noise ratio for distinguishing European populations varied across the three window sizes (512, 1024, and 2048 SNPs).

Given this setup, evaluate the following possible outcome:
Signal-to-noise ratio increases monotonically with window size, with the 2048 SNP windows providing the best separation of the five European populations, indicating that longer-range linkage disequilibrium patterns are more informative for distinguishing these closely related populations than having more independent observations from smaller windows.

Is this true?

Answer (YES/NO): NO